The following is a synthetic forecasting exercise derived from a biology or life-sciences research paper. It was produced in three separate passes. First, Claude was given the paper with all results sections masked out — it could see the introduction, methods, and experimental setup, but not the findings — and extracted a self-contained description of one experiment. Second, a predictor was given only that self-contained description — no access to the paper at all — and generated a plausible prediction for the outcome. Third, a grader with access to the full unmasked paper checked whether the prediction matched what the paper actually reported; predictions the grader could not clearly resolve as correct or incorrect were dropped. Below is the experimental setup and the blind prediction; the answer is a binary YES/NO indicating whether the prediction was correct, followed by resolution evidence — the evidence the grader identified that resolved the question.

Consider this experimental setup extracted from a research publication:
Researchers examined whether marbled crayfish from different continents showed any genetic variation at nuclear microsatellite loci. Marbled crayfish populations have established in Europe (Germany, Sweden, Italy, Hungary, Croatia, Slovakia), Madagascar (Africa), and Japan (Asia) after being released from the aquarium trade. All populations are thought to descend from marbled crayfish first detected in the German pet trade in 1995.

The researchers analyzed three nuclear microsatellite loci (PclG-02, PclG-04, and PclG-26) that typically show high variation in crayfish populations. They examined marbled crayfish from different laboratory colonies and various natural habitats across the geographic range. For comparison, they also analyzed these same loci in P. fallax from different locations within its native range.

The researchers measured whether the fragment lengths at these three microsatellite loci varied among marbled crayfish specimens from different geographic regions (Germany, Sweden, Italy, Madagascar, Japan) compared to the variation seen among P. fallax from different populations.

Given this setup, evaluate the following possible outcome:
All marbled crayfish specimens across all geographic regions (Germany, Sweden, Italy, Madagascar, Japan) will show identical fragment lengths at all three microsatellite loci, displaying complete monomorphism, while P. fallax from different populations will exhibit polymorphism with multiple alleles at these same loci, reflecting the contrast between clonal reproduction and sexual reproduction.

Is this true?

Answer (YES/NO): YES